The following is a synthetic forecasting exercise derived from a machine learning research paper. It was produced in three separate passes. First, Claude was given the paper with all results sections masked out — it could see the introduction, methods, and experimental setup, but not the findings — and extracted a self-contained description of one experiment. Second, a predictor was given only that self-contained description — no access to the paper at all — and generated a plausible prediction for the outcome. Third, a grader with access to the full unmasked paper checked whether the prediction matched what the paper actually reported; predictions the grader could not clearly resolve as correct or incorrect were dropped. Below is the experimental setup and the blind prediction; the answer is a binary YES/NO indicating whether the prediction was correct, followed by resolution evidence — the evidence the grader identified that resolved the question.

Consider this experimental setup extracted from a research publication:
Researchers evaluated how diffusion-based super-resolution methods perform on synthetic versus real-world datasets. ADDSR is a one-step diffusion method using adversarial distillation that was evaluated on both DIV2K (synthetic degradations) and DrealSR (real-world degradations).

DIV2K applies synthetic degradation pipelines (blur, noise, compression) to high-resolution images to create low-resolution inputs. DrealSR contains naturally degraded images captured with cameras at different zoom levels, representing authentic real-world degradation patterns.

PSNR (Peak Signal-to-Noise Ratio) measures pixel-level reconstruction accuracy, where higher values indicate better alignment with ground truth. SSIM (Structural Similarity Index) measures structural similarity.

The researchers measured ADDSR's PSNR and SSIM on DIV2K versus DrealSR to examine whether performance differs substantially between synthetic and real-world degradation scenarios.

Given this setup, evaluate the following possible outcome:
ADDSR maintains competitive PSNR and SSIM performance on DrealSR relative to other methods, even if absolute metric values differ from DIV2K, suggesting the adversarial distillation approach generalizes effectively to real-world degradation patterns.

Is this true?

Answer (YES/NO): YES